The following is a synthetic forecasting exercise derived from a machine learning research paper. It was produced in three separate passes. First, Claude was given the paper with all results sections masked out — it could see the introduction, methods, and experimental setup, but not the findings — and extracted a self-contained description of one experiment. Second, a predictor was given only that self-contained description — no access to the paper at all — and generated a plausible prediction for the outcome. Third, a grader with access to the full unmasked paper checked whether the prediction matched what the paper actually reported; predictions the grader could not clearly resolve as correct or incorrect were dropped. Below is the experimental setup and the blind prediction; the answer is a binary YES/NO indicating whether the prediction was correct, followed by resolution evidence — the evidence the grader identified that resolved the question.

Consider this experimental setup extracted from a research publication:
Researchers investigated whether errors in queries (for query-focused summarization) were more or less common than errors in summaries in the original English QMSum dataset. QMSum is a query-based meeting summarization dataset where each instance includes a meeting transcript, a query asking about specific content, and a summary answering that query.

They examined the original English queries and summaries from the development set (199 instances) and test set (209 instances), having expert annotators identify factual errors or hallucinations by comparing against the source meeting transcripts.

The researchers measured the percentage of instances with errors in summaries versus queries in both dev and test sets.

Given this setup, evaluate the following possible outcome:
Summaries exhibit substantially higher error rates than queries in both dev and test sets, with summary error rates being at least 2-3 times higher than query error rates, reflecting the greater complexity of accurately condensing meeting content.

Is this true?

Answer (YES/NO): YES